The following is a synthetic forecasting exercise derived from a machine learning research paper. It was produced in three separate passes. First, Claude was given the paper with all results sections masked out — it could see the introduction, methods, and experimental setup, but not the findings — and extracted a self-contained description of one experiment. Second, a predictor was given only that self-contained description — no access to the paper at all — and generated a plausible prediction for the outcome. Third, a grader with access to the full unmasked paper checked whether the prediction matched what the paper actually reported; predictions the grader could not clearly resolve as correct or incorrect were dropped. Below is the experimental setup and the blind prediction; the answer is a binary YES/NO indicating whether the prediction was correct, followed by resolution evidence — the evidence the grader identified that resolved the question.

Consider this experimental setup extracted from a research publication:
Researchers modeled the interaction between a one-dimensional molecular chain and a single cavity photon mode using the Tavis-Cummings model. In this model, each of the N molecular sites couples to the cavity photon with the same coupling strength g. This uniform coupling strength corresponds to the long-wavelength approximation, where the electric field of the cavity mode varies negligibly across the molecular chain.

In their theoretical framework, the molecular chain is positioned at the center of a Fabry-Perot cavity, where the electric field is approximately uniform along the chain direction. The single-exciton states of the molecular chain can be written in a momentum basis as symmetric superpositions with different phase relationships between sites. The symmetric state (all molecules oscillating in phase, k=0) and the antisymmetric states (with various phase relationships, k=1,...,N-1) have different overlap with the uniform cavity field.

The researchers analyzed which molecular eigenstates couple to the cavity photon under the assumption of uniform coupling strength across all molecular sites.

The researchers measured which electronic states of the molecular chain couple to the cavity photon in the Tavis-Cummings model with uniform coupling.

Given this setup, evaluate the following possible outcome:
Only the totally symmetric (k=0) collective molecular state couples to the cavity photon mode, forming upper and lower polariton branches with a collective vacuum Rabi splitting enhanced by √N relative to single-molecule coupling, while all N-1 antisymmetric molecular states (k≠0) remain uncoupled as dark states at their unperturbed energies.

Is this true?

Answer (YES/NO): YES